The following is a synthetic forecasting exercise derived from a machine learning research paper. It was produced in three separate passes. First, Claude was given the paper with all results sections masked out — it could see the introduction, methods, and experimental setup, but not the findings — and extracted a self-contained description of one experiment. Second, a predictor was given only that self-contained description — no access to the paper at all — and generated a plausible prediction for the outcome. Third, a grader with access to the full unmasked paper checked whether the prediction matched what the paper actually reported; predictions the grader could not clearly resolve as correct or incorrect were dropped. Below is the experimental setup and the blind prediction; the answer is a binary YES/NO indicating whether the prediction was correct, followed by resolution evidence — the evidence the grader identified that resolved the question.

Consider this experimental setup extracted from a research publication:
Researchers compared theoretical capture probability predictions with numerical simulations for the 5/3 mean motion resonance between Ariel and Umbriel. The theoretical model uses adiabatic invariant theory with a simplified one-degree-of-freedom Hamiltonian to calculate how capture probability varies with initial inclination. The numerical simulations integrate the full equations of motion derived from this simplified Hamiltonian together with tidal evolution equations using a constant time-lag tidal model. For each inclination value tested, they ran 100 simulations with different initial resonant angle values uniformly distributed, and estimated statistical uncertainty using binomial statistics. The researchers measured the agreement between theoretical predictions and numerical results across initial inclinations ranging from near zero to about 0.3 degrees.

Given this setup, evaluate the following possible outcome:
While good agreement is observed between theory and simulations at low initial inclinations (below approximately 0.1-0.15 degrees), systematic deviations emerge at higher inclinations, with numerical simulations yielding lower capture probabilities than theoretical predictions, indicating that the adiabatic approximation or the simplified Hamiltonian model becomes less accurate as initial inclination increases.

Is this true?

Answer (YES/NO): NO